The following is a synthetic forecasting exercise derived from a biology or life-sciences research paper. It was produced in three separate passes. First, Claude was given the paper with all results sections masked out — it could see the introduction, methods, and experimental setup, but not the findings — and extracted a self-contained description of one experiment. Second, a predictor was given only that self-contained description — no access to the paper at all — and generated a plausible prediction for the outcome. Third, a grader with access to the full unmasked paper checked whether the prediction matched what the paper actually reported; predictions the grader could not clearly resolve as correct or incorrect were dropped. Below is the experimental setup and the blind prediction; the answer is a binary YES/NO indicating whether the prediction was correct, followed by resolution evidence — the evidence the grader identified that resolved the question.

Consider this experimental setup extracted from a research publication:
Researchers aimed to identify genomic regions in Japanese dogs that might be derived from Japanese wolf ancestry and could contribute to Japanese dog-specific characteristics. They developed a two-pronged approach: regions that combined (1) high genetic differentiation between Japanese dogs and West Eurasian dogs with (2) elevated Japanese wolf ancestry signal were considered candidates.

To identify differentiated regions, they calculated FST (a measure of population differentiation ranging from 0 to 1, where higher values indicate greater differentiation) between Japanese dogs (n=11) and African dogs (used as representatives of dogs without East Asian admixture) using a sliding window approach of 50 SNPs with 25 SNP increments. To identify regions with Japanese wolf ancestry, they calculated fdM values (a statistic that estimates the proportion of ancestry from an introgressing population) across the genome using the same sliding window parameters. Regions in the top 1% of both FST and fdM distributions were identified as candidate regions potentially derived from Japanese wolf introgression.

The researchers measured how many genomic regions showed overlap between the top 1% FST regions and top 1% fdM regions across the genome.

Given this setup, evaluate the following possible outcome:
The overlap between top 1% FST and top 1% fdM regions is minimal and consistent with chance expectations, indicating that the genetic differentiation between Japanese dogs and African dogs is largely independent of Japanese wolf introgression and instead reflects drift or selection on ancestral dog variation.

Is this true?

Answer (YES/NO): NO